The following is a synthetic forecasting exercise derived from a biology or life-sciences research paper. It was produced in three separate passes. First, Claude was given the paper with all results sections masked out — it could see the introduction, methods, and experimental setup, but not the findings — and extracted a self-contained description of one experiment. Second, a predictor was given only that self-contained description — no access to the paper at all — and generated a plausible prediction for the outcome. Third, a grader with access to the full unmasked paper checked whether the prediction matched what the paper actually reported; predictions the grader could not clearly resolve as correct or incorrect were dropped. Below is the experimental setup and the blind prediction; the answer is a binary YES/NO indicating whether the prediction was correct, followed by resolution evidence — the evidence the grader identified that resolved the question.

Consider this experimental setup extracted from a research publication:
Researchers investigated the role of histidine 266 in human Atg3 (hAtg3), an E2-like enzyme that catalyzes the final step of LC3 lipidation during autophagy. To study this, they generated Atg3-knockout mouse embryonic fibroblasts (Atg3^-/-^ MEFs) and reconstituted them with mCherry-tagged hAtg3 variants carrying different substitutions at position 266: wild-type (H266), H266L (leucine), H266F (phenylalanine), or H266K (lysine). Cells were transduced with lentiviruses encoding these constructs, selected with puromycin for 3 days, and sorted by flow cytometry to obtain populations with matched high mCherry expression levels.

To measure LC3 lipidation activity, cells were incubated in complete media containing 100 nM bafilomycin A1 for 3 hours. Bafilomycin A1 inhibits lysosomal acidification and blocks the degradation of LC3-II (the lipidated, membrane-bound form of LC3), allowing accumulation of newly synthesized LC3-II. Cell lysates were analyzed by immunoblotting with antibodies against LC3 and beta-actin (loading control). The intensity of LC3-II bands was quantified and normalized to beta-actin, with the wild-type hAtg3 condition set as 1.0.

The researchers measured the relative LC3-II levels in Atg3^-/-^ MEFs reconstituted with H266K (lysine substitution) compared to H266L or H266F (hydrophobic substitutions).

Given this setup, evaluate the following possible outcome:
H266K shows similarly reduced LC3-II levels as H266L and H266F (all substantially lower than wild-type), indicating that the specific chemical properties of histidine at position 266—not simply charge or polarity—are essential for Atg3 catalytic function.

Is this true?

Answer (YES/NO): NO